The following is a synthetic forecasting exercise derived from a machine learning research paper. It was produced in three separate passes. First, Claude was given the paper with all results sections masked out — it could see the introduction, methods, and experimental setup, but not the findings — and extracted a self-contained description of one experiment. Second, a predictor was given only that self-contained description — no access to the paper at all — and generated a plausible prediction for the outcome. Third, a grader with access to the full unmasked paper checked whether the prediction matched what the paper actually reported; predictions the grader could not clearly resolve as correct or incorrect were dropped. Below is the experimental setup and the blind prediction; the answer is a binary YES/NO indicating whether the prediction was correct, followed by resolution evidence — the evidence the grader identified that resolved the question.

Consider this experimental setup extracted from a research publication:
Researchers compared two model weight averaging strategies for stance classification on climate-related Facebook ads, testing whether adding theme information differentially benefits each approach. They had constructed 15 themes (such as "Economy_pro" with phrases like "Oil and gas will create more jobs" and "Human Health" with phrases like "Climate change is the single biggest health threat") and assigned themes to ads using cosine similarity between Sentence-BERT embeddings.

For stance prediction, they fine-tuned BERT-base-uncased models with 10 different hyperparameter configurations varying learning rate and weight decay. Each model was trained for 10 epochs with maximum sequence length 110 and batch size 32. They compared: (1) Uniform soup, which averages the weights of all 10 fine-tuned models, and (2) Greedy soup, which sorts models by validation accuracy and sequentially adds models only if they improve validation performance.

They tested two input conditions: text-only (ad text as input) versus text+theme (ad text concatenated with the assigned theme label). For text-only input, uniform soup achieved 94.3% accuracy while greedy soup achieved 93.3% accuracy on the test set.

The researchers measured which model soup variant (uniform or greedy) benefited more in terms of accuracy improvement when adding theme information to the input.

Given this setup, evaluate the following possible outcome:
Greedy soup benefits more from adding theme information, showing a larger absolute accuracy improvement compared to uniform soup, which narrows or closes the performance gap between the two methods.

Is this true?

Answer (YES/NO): YES